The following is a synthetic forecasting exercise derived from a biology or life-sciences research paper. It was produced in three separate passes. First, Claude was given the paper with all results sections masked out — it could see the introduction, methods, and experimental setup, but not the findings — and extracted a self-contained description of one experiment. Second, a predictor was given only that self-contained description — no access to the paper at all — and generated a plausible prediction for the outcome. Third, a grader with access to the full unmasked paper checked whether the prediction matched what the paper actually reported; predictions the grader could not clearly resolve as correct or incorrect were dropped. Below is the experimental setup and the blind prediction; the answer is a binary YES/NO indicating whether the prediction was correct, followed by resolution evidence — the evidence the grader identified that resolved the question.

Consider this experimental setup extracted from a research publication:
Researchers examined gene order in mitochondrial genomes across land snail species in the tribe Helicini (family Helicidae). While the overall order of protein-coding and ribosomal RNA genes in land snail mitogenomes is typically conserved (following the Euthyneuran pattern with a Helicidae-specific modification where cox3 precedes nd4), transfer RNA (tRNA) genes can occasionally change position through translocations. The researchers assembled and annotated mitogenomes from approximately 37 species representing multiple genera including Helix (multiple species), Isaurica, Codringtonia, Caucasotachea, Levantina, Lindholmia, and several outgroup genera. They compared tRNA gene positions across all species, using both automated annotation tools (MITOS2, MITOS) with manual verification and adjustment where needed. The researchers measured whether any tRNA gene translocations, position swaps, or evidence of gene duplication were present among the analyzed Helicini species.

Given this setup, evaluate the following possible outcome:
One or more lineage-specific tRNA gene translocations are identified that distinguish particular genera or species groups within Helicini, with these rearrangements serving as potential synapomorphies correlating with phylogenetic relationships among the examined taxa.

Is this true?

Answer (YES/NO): NO